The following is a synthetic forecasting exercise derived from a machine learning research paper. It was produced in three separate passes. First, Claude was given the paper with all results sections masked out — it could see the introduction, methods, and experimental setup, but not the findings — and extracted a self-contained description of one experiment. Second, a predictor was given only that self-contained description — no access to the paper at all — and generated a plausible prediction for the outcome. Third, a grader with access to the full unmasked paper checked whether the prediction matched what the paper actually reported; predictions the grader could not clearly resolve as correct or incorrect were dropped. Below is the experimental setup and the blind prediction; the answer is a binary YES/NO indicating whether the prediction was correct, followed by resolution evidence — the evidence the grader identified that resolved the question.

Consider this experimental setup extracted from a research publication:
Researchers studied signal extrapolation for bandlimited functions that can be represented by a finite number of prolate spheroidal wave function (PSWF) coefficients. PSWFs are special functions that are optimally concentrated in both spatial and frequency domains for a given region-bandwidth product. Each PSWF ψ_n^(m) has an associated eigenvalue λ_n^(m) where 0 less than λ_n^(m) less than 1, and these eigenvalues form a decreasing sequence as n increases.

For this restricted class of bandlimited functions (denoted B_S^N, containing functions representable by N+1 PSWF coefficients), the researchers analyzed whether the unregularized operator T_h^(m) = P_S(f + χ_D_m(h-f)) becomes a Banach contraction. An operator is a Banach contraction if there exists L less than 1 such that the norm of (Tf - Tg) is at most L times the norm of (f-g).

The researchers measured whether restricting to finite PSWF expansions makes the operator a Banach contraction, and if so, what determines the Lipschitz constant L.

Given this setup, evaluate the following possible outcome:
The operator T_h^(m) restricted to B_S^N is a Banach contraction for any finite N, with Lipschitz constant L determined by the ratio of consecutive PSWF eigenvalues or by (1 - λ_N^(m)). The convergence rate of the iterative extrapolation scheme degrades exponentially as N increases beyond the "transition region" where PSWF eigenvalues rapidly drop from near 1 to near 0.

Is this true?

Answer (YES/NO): NO